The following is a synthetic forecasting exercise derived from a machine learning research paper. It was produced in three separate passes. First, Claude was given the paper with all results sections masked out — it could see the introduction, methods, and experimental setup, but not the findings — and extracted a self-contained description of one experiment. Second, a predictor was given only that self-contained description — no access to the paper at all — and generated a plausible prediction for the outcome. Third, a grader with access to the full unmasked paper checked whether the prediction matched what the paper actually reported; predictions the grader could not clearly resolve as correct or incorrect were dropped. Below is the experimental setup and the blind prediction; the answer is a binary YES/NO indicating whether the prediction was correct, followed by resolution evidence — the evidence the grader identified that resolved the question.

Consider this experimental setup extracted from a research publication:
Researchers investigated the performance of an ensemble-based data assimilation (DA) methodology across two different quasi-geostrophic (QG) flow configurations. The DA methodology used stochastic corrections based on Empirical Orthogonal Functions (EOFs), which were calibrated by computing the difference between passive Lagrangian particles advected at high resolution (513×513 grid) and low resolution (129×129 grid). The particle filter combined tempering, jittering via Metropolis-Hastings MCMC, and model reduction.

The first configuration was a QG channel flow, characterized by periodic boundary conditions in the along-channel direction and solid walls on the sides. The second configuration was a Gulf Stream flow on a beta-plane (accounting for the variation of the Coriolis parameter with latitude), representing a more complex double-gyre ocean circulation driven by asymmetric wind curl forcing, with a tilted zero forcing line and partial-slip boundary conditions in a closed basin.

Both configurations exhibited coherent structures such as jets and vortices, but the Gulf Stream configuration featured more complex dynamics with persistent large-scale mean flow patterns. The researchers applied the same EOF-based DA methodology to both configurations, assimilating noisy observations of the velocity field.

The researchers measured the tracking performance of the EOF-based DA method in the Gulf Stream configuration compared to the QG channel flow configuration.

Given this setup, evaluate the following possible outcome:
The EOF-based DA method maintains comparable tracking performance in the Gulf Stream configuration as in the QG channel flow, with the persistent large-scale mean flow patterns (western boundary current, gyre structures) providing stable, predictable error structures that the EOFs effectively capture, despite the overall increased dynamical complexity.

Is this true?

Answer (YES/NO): NO